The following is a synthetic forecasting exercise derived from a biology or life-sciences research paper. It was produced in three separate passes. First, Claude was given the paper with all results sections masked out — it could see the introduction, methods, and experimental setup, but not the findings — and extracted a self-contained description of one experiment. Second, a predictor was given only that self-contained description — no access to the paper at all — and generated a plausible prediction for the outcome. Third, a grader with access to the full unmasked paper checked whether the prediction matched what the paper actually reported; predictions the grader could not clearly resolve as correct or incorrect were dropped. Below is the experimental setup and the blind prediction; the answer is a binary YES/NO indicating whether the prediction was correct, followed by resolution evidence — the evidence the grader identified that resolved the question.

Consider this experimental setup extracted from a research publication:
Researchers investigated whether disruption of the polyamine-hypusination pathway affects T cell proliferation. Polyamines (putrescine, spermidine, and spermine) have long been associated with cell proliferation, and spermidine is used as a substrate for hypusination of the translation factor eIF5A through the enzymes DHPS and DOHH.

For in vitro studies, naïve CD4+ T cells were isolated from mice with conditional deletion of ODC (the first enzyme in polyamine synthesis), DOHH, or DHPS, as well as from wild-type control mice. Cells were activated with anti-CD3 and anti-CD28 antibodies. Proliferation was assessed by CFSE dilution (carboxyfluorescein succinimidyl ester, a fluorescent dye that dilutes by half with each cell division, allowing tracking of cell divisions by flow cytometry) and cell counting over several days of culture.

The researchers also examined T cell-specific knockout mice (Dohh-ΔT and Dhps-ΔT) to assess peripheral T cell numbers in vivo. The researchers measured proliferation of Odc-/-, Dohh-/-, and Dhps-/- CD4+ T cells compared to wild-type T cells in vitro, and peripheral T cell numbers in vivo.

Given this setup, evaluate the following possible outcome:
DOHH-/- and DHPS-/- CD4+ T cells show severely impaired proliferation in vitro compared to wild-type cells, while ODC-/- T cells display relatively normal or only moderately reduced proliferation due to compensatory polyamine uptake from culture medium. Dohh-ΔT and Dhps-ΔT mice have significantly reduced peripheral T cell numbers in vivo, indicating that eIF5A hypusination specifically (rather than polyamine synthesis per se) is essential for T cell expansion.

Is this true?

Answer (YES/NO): NO